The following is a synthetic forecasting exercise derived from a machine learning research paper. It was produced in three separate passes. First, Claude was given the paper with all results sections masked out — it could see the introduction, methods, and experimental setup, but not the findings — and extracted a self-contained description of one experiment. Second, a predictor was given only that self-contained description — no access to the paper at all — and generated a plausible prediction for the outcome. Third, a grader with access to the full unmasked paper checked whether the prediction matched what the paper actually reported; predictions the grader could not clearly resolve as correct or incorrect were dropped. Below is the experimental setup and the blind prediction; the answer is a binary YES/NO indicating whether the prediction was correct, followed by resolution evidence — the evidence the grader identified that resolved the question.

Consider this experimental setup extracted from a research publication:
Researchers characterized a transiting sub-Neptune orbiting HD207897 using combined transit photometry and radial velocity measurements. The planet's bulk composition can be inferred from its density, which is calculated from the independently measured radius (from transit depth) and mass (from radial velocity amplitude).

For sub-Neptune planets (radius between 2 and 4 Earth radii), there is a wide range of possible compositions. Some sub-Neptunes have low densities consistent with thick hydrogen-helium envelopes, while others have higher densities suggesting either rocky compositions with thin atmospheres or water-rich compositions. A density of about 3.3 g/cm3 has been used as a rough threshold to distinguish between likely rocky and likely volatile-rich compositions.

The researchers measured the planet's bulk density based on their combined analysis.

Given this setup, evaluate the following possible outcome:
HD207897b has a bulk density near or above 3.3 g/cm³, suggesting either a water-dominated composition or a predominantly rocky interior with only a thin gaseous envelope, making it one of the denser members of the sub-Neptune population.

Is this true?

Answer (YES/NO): YES